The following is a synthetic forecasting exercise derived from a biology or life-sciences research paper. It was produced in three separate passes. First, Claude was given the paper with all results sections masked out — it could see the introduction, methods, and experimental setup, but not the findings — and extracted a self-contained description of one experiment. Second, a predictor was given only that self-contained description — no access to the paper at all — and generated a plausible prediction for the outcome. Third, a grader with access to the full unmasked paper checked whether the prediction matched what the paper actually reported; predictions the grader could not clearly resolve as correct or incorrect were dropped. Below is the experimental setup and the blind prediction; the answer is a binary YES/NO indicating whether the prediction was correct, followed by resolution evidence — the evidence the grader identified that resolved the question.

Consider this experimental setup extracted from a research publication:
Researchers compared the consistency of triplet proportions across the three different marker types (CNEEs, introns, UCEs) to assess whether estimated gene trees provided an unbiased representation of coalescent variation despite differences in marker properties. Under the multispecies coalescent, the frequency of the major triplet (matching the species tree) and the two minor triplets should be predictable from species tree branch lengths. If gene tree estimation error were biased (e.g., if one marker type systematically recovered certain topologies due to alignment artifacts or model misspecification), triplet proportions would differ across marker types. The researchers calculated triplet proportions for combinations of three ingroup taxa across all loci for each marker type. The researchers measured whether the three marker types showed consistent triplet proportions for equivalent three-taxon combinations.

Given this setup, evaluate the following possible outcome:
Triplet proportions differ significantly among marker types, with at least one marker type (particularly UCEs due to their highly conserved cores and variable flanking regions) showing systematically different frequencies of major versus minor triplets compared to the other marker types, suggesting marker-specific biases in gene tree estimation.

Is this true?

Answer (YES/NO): NO